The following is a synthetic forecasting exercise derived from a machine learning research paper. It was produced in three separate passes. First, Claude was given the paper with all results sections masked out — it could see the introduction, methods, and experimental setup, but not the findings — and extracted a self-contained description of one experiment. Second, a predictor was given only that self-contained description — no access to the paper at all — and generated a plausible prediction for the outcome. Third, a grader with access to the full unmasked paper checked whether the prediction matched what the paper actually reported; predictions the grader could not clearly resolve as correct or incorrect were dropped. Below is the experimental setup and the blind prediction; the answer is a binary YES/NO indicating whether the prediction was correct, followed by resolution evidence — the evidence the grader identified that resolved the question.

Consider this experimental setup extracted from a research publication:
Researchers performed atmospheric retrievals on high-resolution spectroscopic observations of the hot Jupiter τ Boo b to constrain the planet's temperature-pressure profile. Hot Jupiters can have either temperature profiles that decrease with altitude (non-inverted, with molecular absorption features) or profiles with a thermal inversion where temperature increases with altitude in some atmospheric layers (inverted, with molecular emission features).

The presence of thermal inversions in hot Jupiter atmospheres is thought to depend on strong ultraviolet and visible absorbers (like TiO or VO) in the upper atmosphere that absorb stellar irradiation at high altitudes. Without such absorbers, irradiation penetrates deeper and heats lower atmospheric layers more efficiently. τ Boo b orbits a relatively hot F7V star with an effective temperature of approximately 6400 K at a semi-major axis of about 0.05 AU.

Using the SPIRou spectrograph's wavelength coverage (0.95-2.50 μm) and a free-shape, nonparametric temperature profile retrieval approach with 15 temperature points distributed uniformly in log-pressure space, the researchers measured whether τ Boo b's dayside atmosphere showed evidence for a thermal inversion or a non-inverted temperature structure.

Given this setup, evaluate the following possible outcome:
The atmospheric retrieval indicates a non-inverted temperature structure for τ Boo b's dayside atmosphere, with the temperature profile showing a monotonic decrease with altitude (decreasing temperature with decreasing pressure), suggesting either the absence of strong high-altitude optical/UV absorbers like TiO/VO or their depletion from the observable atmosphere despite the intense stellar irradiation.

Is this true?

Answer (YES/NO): YES